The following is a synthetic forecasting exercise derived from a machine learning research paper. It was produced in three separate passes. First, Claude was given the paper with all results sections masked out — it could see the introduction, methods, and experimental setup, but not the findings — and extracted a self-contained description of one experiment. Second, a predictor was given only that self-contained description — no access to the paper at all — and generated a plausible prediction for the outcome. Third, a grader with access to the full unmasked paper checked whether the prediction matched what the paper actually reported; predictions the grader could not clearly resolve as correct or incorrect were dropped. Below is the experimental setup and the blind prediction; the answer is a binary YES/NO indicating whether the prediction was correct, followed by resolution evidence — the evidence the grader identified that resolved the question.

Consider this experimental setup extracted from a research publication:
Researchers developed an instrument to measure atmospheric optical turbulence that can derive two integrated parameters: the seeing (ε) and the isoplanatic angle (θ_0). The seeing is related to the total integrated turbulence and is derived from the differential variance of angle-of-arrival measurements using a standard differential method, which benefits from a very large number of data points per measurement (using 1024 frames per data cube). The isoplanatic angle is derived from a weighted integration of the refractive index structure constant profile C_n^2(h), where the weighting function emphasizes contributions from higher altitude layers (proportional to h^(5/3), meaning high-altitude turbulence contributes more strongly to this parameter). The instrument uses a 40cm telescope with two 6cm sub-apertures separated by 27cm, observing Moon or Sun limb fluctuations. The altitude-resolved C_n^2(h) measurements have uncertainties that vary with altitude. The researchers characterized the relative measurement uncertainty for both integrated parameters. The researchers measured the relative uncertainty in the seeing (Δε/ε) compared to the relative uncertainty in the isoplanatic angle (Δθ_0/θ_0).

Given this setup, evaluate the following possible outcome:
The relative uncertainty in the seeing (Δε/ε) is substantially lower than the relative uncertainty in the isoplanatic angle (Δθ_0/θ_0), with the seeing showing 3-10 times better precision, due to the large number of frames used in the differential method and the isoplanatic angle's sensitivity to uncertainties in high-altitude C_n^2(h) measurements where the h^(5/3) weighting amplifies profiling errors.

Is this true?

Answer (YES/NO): NO